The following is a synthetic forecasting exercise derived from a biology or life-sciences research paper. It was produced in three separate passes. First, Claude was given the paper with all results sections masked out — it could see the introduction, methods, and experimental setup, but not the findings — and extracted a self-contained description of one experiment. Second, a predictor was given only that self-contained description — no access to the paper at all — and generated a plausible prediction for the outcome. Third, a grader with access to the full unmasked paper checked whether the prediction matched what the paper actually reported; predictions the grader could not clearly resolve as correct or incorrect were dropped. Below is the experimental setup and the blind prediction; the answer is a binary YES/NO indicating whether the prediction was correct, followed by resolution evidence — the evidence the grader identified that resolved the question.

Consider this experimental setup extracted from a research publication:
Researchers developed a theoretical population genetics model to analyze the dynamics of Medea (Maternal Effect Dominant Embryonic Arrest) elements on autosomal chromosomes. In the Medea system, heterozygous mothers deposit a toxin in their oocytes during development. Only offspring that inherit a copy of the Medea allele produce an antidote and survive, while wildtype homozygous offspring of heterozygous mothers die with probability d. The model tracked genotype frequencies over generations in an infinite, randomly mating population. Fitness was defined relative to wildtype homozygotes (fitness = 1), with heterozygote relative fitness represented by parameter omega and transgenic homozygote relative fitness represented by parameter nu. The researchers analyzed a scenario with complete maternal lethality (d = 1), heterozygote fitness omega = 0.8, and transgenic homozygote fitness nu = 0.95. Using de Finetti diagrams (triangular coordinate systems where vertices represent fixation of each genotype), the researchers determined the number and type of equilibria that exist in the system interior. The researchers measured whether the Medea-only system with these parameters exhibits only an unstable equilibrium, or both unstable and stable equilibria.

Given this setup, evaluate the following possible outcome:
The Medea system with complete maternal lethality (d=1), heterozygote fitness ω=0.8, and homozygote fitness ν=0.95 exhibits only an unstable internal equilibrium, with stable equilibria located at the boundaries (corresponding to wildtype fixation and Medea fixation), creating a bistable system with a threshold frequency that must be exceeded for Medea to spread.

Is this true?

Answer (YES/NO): NO